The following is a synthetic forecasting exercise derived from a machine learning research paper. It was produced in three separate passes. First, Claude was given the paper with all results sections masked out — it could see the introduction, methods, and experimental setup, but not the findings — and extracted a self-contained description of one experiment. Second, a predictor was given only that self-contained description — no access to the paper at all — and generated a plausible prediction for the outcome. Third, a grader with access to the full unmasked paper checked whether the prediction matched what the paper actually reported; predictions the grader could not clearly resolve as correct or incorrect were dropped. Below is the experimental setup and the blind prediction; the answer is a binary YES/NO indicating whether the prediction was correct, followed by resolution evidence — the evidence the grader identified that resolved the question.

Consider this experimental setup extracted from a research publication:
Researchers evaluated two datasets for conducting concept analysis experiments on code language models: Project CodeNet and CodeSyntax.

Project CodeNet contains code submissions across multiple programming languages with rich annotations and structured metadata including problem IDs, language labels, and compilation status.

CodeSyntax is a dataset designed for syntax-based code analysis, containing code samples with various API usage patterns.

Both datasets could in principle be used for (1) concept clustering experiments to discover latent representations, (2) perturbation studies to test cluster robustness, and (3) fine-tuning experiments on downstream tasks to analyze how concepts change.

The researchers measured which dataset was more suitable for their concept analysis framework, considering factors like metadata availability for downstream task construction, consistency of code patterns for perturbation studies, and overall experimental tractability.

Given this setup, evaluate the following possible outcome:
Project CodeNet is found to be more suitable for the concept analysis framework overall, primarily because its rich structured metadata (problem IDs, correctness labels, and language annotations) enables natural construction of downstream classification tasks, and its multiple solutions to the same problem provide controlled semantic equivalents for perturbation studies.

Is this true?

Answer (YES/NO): NO